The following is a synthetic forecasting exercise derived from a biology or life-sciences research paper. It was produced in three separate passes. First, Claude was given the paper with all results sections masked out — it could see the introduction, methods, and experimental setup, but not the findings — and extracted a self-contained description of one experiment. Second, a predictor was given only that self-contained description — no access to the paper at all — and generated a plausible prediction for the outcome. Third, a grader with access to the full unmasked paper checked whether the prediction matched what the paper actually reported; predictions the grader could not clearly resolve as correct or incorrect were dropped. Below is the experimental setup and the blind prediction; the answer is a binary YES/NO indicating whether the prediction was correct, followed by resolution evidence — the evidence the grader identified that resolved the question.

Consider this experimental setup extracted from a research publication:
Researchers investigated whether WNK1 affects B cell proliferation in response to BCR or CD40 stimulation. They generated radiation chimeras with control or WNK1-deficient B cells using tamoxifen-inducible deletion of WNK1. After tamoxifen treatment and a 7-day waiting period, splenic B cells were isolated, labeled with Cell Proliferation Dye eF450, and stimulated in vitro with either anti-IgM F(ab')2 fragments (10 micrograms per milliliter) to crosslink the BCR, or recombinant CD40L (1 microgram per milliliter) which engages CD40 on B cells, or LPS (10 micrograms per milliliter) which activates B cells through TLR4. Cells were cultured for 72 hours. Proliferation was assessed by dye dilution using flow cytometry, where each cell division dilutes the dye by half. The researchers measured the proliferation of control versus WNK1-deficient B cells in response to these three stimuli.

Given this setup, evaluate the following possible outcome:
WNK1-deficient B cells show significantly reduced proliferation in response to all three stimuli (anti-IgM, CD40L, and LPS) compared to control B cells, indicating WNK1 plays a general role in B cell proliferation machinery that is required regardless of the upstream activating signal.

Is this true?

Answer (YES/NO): NO